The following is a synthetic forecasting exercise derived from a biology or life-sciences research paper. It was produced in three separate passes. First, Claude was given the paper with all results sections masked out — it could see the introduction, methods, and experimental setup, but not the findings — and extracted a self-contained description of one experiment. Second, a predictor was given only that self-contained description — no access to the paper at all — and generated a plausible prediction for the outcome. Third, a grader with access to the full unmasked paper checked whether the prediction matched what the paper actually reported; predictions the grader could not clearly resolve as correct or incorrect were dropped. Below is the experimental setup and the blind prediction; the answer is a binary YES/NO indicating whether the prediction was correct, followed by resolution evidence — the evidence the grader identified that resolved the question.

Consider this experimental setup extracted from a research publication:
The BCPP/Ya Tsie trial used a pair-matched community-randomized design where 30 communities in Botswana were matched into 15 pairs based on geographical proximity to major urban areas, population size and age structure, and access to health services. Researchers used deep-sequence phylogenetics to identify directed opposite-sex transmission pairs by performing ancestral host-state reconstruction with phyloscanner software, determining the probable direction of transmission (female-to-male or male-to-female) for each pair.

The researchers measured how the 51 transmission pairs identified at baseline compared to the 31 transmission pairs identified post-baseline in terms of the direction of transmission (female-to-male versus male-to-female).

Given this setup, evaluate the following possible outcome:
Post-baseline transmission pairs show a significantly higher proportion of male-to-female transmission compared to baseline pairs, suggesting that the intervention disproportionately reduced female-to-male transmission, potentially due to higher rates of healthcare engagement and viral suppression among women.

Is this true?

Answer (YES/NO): NO